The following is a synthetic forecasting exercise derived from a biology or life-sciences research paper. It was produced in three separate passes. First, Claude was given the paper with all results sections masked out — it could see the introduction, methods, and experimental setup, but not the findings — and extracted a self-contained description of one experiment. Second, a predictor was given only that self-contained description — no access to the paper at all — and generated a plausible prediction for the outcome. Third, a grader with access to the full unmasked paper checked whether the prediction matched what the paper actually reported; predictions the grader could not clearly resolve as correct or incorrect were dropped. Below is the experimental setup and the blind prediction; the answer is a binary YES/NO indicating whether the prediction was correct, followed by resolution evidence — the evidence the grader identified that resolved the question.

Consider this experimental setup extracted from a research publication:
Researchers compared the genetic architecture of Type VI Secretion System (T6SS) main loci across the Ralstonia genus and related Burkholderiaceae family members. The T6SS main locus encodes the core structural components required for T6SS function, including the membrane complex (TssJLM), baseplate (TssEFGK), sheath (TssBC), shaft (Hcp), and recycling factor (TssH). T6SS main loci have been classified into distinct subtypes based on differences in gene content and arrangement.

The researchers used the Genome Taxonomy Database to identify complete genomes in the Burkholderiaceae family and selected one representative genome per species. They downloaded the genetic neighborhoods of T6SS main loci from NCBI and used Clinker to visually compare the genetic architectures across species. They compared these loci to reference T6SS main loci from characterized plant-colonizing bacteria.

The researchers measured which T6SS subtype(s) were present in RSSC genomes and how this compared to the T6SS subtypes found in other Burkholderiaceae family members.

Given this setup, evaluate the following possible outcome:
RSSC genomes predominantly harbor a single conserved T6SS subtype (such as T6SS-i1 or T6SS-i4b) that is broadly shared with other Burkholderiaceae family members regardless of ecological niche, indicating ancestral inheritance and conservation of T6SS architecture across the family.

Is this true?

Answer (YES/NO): NO